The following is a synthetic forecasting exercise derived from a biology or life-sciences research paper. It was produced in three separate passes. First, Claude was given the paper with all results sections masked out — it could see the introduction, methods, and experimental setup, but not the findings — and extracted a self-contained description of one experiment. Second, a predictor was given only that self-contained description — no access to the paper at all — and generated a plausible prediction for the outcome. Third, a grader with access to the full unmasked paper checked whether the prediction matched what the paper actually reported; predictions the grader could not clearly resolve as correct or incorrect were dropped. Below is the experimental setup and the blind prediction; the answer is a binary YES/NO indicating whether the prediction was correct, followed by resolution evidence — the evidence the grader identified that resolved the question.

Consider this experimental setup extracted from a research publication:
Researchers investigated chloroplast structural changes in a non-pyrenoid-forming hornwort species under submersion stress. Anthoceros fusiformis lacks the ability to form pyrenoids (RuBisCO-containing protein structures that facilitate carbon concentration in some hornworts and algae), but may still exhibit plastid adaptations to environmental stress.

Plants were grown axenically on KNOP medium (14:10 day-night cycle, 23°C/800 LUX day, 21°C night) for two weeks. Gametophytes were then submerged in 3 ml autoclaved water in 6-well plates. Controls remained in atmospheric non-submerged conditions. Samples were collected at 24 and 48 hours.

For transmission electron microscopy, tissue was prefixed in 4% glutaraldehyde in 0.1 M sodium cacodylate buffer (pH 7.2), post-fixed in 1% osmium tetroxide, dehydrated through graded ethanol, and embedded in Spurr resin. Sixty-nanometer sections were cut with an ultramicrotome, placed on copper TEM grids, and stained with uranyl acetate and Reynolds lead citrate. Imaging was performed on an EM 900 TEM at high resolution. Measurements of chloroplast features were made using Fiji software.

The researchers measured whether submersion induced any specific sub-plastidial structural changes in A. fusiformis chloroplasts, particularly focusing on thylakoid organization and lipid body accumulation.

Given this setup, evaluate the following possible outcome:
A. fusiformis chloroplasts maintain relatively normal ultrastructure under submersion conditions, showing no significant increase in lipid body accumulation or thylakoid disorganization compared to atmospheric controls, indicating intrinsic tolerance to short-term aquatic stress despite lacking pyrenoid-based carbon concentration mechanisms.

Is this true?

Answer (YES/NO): NO